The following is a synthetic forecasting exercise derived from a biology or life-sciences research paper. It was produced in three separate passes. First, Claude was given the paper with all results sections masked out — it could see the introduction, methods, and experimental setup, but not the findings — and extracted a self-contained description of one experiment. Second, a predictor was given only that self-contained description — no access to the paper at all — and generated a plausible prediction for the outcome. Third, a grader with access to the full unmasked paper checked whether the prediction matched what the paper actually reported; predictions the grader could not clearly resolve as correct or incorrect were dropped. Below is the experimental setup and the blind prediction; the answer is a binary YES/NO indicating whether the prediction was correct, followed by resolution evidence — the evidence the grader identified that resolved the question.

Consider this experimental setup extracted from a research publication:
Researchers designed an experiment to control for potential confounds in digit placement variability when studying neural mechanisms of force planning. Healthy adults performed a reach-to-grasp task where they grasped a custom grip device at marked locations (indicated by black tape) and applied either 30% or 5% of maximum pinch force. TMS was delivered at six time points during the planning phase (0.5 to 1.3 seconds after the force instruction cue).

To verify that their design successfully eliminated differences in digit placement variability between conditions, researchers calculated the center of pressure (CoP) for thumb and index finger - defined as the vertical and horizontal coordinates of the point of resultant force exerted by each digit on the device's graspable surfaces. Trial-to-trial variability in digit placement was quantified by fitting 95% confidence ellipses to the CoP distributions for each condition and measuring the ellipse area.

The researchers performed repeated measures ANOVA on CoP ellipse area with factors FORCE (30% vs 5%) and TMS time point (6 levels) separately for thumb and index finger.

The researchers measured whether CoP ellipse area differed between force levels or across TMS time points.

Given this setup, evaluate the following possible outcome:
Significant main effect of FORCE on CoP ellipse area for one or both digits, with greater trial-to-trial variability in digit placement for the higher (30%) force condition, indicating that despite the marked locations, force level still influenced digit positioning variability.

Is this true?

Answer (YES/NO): NO